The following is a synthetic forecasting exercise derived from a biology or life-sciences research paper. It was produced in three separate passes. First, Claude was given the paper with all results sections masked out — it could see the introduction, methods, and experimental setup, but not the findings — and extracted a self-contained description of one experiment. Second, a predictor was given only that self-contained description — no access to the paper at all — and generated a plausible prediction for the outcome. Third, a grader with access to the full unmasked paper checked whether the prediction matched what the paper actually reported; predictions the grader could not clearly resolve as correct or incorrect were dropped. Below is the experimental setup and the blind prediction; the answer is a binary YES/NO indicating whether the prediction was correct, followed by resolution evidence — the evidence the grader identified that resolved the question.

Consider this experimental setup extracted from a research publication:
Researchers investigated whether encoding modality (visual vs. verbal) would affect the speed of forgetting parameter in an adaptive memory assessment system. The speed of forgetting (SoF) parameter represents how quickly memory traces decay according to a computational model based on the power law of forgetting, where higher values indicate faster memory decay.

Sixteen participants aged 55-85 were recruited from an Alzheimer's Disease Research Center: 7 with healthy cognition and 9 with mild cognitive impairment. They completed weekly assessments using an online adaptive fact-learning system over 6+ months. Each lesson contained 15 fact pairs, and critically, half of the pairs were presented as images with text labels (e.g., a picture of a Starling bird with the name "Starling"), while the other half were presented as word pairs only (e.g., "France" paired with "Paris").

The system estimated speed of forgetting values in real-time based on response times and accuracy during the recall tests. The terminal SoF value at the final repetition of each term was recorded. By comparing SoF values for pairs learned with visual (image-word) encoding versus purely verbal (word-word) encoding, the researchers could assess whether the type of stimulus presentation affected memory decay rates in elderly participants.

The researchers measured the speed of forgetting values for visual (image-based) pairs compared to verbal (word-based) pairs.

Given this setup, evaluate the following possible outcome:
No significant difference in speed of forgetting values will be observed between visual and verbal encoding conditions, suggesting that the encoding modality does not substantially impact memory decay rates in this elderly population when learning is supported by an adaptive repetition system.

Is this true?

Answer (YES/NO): NO